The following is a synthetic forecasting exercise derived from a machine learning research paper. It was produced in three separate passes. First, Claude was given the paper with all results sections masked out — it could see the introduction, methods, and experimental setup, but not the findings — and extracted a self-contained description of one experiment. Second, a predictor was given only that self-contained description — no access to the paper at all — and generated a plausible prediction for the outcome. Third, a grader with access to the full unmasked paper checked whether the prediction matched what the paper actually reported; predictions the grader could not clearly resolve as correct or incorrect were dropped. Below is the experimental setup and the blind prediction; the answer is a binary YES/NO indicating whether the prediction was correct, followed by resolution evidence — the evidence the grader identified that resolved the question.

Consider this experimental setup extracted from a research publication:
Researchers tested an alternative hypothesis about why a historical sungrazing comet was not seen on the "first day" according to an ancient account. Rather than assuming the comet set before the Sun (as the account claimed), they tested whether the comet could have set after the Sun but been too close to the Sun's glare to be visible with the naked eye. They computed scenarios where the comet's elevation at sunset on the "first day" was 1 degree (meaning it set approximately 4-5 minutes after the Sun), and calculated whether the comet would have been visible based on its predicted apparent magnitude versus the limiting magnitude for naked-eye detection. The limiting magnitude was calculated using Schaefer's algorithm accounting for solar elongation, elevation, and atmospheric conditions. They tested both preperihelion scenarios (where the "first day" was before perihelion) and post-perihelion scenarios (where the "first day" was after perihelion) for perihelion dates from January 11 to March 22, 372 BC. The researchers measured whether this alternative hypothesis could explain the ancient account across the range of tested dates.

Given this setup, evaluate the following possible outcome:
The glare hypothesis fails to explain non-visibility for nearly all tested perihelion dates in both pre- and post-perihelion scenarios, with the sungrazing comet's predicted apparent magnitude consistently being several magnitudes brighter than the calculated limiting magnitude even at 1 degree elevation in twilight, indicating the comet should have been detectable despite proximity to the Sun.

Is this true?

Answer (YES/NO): NO